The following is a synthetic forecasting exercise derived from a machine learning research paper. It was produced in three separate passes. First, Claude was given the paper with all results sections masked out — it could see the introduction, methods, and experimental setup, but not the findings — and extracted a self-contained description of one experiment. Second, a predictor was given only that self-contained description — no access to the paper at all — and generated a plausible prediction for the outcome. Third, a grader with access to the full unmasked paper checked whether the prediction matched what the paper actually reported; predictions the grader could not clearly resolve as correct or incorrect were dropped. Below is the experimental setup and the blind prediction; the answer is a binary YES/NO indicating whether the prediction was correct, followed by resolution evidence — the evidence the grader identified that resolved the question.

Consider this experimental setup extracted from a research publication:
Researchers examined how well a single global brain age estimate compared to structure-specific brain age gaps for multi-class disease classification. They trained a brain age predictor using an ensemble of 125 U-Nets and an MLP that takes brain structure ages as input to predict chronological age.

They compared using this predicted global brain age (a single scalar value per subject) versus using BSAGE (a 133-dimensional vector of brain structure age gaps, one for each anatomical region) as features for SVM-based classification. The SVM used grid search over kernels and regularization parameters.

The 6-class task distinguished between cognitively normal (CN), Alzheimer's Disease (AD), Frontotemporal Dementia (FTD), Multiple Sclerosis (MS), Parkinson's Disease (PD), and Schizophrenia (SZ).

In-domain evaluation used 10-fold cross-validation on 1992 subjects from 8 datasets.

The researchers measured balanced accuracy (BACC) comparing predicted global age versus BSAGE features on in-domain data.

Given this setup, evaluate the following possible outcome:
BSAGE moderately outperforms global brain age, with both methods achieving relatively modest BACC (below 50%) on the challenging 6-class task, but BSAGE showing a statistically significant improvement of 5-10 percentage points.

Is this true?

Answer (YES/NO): NO